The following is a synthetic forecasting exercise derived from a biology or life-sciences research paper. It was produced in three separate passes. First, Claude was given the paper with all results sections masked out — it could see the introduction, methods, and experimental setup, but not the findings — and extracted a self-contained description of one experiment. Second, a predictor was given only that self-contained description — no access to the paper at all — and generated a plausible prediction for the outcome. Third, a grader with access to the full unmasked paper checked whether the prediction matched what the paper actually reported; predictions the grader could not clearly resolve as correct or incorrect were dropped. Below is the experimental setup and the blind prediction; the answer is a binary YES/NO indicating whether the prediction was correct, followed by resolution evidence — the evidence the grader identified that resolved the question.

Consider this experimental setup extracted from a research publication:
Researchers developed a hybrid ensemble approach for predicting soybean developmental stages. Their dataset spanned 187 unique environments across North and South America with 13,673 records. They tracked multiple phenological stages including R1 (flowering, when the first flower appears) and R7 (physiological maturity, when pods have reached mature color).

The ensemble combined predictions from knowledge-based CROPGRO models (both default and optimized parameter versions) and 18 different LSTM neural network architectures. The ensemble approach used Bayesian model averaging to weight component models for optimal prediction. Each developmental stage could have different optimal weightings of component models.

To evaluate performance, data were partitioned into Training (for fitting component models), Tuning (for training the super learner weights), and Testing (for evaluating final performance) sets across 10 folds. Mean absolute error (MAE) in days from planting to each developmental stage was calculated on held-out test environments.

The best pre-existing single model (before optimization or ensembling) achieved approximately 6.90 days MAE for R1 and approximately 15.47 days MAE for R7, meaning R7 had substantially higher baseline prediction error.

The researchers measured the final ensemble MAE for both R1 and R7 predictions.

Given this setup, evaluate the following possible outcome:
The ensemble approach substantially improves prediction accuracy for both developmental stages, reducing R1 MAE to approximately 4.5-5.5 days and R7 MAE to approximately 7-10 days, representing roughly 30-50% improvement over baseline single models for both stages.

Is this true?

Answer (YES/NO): NO